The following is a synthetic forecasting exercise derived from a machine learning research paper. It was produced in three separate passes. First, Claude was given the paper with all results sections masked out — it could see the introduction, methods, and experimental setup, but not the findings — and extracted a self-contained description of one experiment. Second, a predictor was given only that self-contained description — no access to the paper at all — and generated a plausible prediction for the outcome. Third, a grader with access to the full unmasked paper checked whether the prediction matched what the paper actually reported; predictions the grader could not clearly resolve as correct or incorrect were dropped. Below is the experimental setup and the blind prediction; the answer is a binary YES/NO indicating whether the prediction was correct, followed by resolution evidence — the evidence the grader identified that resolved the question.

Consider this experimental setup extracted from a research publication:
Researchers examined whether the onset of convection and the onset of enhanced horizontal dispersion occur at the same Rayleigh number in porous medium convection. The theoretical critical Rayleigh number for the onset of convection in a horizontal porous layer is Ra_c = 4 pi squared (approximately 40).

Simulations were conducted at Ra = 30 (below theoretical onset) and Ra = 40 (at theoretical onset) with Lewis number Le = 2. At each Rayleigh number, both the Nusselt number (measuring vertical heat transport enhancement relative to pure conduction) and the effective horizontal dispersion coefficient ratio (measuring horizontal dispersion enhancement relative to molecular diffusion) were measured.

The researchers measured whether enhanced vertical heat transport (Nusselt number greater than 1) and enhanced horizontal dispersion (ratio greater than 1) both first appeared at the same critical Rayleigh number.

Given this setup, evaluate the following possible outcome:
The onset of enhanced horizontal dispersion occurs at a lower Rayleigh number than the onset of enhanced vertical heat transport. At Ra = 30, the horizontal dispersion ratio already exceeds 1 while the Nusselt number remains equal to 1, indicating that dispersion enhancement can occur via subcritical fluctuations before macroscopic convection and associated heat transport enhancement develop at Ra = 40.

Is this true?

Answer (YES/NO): NO